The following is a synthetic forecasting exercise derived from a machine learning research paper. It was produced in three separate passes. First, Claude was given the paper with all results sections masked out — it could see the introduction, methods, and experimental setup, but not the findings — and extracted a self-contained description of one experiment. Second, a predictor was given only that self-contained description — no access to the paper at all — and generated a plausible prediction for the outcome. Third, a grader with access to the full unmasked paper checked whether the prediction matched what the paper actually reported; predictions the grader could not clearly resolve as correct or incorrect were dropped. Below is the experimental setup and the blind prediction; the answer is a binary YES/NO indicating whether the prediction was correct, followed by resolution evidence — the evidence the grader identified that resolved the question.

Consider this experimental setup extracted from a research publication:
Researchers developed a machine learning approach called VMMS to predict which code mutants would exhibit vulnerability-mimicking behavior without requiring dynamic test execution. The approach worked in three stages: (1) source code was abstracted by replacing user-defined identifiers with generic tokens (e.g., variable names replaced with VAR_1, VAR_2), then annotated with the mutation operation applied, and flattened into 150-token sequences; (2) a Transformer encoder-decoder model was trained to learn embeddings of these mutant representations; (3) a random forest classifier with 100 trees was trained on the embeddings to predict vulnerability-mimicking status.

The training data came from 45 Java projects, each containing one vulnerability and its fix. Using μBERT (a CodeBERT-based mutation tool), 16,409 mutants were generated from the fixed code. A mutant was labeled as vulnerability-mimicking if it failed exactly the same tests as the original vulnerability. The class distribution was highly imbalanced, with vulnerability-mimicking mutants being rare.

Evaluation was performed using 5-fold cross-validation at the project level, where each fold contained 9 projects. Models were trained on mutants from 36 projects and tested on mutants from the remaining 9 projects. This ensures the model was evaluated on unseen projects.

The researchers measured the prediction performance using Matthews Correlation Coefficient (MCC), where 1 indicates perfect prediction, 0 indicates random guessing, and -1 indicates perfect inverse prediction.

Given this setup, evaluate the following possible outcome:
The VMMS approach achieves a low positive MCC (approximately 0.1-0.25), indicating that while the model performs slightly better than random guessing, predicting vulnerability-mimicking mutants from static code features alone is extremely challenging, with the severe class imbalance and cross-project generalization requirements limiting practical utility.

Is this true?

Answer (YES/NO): NO